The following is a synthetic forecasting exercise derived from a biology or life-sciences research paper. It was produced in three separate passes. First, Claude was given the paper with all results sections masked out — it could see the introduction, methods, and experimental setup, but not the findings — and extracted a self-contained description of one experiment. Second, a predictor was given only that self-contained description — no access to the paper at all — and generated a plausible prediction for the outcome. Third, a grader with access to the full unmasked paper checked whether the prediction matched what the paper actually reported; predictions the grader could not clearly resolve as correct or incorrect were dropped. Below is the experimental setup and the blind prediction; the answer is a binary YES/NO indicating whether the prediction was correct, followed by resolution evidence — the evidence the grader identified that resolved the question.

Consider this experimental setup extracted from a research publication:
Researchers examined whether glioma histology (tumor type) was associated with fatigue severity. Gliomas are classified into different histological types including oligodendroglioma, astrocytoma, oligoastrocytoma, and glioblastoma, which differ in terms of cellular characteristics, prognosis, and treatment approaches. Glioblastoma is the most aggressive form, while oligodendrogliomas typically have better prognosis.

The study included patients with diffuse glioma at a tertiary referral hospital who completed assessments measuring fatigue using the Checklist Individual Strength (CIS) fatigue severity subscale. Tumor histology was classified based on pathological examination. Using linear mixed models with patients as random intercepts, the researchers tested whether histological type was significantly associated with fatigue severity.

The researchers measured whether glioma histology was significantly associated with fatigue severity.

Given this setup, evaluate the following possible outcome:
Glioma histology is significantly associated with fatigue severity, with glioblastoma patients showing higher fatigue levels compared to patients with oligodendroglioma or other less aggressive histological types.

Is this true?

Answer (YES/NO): NO